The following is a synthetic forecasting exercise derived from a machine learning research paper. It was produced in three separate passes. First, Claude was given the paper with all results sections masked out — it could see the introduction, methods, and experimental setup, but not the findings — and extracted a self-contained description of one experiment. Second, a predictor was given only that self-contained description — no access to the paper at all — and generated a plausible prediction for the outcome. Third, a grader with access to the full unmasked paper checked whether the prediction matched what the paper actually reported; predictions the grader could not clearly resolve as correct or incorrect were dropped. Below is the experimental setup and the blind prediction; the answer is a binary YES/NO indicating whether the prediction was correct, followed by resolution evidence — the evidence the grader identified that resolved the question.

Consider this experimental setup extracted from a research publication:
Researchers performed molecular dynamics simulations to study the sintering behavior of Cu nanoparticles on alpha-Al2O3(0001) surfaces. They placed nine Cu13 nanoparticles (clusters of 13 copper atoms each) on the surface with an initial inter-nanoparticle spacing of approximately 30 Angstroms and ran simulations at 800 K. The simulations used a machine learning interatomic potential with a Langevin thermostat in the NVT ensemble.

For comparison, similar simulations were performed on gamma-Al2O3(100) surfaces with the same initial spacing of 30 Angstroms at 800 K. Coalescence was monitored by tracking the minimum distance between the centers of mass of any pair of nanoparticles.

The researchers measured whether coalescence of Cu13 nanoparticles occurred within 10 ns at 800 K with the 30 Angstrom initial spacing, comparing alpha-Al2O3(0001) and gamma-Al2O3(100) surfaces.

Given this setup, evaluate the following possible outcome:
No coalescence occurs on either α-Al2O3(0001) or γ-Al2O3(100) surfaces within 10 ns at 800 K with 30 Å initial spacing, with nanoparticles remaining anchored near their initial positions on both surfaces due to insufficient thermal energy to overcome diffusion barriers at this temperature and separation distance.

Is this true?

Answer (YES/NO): NO